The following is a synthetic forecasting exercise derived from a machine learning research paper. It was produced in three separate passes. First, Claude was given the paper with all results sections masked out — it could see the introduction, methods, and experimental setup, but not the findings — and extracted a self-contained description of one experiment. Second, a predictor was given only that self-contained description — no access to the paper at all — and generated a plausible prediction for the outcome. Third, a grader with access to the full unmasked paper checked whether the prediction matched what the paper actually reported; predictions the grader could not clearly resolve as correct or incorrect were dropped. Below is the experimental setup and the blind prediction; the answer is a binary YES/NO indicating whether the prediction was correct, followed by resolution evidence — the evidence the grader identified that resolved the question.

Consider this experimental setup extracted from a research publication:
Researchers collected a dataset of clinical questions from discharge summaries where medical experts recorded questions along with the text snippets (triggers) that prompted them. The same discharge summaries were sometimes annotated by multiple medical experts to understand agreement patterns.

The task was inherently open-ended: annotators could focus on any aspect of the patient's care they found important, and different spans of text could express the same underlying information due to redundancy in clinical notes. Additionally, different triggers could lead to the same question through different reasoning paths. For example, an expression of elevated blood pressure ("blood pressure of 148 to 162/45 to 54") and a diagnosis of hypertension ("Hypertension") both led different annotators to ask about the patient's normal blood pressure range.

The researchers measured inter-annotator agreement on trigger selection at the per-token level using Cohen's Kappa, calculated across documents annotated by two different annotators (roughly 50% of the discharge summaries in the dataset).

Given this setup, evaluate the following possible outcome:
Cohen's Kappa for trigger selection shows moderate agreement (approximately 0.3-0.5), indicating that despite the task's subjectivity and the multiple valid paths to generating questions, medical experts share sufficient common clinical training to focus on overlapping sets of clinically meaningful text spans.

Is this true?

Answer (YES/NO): NO